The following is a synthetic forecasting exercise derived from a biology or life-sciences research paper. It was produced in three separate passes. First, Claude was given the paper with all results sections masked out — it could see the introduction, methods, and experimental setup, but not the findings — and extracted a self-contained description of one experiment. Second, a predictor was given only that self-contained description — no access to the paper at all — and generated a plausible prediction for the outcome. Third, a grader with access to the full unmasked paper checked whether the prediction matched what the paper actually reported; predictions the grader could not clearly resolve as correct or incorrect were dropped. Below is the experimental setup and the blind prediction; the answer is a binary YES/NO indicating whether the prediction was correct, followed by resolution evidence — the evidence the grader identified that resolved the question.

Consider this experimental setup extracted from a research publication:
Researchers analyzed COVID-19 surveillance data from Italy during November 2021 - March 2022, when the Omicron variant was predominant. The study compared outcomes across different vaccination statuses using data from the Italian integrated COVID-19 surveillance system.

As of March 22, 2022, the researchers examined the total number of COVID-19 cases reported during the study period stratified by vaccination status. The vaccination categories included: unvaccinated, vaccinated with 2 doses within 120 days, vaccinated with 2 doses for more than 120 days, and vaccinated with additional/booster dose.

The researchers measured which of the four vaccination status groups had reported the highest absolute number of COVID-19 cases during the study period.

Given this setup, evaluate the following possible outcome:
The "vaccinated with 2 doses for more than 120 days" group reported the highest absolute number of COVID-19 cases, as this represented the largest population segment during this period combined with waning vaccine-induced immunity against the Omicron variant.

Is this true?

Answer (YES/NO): YES